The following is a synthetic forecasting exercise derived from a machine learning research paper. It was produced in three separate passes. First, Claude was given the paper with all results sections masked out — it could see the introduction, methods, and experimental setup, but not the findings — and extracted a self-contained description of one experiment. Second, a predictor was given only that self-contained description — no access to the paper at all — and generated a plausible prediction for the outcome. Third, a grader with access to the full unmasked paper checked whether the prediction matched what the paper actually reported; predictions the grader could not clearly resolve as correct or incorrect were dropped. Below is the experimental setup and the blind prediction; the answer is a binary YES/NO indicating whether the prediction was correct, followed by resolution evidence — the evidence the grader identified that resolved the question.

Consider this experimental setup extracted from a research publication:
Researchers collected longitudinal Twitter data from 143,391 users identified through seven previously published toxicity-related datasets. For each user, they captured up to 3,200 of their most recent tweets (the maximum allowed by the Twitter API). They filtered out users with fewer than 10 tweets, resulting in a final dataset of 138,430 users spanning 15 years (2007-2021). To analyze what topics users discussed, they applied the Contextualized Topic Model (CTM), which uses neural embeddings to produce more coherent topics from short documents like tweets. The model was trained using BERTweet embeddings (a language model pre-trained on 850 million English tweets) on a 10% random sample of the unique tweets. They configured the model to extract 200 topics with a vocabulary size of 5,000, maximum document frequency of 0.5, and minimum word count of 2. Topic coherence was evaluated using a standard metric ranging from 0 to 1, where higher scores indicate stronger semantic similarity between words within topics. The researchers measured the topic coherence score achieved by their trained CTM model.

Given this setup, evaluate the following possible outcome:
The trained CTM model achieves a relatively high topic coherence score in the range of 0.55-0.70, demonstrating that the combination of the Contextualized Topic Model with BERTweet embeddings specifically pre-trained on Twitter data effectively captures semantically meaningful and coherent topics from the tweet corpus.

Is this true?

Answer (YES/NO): YES